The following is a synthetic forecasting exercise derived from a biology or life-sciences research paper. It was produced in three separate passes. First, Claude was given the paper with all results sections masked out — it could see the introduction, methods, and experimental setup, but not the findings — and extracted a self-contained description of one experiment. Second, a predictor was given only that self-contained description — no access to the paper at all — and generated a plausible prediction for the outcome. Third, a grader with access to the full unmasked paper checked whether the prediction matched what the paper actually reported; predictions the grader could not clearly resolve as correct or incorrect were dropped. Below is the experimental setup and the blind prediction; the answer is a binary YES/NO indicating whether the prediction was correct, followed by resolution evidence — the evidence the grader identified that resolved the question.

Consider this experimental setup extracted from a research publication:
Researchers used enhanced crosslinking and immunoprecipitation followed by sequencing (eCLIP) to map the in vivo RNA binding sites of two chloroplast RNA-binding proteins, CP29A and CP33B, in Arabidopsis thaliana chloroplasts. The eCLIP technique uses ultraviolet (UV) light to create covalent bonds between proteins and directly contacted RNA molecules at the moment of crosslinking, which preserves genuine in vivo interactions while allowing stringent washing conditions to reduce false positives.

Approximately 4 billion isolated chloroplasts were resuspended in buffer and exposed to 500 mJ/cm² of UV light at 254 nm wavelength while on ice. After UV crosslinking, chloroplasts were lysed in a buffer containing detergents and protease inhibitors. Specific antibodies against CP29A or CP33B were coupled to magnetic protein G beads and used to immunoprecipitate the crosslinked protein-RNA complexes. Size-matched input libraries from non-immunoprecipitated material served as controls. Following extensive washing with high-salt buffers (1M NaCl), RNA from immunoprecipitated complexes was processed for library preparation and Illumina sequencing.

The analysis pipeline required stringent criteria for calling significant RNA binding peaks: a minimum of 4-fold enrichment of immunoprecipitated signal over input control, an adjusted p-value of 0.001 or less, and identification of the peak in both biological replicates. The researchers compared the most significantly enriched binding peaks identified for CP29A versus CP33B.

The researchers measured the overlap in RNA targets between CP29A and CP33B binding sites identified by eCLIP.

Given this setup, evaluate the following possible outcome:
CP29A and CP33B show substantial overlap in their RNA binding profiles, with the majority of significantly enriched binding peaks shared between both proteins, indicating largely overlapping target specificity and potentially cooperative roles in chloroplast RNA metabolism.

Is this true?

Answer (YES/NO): NO